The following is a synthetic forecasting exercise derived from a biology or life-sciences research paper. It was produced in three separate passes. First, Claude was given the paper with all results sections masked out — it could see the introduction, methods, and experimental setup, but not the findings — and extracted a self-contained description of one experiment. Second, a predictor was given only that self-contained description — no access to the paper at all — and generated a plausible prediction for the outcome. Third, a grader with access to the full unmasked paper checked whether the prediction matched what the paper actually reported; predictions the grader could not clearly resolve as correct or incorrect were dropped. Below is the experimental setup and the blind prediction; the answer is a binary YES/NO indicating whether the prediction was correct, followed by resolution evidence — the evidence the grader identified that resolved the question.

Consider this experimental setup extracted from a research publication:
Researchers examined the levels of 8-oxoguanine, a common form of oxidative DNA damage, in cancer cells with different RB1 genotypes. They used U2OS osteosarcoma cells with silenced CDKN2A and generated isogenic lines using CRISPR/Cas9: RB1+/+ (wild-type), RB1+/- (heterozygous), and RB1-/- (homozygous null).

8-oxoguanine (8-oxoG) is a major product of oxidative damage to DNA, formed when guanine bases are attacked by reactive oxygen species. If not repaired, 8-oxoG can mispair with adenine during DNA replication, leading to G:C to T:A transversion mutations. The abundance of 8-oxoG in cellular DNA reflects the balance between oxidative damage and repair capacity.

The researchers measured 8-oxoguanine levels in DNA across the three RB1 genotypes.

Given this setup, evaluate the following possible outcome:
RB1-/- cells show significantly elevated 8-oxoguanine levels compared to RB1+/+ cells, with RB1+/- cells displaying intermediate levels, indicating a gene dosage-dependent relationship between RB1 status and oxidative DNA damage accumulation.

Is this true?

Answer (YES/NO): YES